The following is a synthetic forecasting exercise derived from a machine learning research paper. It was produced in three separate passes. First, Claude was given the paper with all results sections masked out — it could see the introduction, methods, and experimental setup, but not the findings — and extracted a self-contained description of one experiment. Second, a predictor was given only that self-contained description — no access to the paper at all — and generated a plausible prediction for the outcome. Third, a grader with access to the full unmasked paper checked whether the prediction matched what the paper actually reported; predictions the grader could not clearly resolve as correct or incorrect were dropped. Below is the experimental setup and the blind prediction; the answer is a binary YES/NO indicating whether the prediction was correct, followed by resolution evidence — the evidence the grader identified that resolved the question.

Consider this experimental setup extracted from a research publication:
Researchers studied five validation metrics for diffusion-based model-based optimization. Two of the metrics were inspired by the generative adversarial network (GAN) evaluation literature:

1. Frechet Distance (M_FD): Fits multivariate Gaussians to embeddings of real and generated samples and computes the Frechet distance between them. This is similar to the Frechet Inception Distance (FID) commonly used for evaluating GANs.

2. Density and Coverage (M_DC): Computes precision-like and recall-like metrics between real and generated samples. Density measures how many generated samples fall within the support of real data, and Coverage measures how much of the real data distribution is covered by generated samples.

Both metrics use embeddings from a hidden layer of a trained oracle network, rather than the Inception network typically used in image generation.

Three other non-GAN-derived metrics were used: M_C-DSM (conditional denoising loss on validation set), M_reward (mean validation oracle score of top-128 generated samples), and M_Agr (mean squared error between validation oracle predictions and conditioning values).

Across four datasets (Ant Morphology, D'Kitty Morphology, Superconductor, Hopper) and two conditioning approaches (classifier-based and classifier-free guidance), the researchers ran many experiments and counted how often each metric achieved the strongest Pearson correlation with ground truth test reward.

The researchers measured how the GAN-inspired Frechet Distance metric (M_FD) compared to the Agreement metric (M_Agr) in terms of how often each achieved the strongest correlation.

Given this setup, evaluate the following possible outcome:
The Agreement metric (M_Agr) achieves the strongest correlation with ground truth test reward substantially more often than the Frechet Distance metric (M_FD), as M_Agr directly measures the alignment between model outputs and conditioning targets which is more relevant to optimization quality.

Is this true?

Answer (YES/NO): NO